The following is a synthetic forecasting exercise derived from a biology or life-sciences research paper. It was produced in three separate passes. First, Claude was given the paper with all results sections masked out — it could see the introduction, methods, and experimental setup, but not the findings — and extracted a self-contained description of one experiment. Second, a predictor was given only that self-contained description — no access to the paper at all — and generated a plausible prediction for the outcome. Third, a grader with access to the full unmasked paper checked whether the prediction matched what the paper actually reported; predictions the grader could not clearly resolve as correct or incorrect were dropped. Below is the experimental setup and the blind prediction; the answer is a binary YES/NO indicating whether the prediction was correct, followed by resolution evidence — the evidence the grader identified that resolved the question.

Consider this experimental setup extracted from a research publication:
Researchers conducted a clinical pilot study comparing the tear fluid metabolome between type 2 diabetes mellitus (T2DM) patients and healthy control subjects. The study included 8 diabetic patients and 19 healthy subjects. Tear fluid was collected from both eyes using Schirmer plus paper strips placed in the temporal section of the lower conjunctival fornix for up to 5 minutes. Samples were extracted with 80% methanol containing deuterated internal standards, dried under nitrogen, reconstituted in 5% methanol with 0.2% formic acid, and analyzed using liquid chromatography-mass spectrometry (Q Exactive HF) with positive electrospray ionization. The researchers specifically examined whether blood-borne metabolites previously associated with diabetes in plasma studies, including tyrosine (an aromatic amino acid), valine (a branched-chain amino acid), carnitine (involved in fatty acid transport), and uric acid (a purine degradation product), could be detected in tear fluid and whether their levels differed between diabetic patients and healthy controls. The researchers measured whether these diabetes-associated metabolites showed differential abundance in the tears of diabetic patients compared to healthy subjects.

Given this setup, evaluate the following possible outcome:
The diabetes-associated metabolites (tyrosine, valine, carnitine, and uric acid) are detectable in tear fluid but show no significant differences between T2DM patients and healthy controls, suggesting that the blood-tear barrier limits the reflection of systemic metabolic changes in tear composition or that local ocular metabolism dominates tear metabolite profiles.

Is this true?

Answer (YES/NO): NO